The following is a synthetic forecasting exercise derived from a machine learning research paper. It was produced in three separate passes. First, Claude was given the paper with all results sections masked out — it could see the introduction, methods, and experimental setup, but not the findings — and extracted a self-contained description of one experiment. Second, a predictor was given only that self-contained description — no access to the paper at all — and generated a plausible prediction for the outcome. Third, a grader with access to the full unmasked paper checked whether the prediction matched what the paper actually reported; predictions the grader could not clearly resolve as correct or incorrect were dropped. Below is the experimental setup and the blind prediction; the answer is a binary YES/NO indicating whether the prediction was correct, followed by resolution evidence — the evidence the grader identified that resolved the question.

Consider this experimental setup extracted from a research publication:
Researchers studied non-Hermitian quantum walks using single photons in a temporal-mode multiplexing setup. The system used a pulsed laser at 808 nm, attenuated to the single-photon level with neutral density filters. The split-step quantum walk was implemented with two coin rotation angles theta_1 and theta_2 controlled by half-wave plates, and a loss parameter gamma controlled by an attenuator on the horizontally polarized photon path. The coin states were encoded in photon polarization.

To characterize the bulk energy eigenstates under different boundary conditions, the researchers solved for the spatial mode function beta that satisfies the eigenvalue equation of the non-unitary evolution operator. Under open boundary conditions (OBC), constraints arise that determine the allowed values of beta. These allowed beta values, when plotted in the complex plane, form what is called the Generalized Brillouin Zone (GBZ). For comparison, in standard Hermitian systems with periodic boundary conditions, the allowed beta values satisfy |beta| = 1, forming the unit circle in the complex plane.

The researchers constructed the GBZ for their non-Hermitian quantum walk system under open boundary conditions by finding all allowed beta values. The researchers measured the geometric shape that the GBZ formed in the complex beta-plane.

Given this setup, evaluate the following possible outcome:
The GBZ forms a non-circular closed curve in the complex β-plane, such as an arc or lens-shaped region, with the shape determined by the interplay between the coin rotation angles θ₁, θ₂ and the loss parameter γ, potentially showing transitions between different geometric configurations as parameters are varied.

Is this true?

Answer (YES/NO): NO